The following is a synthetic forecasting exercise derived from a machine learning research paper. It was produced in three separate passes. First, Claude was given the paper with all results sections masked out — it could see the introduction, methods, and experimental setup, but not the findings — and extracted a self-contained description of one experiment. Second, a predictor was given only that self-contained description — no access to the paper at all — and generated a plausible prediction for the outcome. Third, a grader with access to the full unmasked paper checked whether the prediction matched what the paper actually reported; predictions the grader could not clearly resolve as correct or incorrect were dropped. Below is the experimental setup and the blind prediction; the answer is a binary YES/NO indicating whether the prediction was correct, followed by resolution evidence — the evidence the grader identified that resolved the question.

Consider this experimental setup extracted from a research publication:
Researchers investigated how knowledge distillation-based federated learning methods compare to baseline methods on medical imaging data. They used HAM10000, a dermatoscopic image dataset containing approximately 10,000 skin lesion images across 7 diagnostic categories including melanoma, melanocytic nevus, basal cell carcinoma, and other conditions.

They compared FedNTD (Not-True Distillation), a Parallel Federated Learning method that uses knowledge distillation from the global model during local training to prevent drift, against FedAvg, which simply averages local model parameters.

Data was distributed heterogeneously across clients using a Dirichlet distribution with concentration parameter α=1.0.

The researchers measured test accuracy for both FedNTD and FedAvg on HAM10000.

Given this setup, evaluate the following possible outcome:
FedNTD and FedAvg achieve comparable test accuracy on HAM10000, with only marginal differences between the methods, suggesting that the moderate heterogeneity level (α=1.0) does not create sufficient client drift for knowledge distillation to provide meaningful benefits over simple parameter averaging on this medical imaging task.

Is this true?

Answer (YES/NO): NO